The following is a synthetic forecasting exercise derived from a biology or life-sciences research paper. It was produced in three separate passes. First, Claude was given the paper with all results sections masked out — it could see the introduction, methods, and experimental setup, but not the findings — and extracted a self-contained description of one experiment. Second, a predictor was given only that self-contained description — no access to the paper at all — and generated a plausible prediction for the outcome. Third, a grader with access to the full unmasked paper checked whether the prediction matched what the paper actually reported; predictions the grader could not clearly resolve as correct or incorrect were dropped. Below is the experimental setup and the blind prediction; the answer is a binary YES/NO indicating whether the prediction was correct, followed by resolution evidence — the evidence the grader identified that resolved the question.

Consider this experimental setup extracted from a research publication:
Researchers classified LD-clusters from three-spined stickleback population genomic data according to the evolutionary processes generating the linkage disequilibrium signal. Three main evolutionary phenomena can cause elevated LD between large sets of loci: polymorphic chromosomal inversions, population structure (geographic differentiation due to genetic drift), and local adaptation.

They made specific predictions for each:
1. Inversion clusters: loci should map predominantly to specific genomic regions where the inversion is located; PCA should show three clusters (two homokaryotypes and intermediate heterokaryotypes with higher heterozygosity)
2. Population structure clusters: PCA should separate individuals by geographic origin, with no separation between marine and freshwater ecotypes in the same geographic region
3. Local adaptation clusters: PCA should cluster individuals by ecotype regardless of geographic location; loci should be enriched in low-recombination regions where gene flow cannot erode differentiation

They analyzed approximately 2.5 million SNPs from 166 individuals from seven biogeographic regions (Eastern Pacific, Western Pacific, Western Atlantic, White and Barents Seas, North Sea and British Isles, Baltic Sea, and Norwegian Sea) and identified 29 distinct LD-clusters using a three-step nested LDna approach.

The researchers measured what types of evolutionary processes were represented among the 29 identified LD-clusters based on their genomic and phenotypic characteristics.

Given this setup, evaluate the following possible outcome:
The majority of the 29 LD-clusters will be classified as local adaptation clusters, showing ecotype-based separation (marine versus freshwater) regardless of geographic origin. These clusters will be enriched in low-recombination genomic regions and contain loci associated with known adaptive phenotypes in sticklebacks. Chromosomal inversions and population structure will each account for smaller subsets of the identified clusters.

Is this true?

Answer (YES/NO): NO